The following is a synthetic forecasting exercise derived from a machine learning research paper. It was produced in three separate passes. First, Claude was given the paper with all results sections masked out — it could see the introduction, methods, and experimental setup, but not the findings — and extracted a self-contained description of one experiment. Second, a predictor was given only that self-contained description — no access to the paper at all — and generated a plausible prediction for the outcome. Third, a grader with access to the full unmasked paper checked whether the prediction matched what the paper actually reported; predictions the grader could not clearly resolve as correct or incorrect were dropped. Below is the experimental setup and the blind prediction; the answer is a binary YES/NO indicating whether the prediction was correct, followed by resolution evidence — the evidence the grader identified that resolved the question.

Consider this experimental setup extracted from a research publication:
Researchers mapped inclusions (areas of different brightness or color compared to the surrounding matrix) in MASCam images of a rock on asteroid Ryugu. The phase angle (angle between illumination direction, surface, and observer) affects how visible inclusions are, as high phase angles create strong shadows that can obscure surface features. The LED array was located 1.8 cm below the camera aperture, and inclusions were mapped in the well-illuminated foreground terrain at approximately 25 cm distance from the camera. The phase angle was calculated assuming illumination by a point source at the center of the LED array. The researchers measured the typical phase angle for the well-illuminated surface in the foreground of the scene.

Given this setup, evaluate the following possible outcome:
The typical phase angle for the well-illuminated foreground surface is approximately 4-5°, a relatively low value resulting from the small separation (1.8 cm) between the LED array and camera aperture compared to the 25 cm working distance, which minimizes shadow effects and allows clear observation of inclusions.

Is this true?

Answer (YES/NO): YES